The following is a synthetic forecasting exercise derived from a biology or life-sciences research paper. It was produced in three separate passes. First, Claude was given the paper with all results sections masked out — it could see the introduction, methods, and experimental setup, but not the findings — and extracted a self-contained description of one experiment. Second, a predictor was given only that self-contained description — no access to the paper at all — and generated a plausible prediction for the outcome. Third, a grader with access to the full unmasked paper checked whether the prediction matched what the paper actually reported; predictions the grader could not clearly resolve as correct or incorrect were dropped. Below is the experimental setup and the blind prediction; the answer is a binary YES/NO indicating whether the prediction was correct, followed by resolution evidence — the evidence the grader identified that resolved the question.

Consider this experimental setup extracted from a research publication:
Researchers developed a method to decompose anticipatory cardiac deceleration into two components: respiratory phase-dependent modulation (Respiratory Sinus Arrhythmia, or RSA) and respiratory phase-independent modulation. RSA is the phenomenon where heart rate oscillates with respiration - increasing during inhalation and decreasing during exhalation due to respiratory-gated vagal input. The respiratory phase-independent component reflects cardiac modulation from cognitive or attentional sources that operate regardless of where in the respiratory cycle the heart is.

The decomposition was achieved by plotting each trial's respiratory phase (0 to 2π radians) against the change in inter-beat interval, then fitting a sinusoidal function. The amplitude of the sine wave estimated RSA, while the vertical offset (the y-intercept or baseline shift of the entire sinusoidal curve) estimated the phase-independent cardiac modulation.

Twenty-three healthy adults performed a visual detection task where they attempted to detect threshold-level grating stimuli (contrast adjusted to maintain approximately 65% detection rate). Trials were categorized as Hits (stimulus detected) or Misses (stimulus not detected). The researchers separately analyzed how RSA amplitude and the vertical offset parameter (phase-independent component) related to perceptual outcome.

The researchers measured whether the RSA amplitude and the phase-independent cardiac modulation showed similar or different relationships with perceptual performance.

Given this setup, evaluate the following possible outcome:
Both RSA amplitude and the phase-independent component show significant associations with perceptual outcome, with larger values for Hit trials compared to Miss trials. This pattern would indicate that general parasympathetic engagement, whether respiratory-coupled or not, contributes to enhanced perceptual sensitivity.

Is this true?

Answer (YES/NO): NO